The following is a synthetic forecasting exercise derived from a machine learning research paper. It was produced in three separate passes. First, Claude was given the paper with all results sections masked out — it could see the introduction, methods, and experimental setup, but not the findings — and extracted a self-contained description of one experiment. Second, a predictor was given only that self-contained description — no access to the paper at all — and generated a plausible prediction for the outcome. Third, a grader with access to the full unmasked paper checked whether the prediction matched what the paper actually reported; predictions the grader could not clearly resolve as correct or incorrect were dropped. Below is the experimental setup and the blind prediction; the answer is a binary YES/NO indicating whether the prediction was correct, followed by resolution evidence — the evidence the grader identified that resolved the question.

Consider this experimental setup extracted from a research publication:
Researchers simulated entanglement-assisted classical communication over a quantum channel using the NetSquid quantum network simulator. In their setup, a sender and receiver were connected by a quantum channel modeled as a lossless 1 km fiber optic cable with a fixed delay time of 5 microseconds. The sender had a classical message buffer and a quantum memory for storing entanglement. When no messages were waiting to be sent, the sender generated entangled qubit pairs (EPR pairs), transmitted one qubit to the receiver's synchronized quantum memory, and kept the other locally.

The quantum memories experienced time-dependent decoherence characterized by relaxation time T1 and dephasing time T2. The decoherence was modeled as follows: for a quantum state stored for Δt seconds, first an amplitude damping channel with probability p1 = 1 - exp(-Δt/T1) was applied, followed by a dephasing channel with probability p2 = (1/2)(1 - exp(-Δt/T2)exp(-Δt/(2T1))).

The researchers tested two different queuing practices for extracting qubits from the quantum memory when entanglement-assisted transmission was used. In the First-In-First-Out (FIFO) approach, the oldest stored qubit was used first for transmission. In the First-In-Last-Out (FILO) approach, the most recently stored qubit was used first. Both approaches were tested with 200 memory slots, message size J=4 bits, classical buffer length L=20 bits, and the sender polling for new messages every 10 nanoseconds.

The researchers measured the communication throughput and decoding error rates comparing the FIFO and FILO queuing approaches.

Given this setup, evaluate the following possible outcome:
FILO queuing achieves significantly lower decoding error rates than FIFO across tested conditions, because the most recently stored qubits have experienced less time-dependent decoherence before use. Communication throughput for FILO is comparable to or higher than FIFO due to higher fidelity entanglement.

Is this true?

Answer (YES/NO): YES